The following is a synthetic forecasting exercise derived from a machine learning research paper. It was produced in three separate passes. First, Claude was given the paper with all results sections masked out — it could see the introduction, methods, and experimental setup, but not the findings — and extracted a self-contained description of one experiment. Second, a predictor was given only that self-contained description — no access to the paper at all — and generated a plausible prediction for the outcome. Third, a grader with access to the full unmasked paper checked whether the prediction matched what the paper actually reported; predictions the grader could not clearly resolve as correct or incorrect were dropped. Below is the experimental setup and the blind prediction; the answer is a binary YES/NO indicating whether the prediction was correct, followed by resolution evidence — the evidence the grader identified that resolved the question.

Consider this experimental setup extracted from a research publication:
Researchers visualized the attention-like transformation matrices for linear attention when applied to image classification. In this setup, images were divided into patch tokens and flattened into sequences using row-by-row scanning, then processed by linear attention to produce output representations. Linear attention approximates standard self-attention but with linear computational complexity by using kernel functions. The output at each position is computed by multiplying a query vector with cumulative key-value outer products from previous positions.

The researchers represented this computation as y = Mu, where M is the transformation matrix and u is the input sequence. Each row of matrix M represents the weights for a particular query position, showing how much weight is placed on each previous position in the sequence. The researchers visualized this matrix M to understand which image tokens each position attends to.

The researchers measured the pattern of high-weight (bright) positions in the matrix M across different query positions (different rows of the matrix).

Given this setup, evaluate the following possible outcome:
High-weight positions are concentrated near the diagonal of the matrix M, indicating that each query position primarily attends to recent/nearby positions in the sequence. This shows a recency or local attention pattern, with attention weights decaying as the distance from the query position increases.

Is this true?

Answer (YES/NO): NO